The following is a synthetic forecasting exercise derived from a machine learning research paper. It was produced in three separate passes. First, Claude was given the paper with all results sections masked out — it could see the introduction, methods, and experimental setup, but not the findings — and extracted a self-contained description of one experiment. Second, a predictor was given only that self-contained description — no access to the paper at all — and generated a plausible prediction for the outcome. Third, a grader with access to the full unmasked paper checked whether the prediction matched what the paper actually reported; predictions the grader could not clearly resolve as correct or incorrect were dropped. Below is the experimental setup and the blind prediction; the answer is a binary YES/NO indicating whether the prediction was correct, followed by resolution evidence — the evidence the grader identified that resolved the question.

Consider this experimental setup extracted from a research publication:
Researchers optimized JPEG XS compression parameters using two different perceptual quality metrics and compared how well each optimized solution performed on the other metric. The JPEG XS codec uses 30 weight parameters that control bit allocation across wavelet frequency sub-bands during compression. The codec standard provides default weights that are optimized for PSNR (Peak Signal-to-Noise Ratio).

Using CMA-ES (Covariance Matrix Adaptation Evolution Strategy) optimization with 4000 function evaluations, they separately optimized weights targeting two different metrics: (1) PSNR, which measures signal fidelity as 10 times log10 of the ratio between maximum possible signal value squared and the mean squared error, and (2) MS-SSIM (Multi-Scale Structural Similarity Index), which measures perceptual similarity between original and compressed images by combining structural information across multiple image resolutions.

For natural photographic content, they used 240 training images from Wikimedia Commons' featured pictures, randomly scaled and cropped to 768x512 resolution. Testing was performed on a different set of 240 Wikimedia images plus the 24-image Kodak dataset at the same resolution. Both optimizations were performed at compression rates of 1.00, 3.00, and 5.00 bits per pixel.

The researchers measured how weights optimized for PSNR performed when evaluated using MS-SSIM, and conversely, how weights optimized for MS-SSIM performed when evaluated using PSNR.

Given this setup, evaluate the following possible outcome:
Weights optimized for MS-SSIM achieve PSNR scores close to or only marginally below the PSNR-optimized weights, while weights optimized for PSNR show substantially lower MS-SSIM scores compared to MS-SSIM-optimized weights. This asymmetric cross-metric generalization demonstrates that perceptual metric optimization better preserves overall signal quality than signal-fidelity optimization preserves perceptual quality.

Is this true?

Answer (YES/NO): NO